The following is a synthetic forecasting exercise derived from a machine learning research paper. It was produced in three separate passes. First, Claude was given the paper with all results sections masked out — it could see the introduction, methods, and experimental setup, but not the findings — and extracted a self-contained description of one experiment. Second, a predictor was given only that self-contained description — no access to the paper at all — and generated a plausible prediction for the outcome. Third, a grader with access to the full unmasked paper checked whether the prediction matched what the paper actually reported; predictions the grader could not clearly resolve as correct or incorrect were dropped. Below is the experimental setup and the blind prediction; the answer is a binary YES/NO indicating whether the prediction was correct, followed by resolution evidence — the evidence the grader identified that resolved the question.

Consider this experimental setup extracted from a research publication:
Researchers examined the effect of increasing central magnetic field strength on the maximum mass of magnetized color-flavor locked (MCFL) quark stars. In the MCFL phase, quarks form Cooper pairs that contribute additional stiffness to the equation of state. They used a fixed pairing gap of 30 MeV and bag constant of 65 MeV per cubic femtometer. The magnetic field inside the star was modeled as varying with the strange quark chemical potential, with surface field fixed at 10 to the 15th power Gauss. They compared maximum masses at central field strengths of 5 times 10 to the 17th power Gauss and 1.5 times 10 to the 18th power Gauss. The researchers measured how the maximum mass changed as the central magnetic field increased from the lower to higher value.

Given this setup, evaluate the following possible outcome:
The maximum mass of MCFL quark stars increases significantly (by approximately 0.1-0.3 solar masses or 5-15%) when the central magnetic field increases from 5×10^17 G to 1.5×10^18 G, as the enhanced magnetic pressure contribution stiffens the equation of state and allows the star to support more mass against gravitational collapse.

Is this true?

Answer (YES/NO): NO